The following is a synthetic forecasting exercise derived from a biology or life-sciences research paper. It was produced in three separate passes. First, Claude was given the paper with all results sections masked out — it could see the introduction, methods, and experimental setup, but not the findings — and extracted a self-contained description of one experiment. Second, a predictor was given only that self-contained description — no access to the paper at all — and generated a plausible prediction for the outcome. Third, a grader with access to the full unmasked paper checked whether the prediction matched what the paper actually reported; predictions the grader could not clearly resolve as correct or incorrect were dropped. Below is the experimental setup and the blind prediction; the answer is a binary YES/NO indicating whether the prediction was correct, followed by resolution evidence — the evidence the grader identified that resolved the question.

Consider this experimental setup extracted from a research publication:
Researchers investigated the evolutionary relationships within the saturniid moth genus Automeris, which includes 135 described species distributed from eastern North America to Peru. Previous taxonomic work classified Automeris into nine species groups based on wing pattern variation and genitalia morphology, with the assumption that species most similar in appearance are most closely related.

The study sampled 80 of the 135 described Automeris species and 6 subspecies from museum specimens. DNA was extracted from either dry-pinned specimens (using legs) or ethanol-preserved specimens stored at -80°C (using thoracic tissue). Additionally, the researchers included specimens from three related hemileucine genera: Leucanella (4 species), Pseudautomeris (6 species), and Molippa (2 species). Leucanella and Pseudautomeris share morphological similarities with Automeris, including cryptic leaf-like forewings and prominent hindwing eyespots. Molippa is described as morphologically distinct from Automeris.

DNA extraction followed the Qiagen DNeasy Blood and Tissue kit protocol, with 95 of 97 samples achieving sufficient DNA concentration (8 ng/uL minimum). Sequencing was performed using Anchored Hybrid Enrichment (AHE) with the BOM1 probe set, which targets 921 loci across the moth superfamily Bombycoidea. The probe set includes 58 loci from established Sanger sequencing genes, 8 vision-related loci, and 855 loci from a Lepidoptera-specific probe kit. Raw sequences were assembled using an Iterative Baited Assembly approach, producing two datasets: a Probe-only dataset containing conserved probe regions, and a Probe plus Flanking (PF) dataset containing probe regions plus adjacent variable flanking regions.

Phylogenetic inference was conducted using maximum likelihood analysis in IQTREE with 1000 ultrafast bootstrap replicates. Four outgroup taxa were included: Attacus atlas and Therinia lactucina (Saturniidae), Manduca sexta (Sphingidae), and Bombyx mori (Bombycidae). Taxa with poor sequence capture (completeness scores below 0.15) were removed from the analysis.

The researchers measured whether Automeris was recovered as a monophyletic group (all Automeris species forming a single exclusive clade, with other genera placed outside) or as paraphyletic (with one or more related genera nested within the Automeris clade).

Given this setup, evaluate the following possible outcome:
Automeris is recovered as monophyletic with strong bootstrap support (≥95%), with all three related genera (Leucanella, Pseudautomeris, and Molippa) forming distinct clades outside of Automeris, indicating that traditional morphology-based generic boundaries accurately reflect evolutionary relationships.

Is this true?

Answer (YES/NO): NO